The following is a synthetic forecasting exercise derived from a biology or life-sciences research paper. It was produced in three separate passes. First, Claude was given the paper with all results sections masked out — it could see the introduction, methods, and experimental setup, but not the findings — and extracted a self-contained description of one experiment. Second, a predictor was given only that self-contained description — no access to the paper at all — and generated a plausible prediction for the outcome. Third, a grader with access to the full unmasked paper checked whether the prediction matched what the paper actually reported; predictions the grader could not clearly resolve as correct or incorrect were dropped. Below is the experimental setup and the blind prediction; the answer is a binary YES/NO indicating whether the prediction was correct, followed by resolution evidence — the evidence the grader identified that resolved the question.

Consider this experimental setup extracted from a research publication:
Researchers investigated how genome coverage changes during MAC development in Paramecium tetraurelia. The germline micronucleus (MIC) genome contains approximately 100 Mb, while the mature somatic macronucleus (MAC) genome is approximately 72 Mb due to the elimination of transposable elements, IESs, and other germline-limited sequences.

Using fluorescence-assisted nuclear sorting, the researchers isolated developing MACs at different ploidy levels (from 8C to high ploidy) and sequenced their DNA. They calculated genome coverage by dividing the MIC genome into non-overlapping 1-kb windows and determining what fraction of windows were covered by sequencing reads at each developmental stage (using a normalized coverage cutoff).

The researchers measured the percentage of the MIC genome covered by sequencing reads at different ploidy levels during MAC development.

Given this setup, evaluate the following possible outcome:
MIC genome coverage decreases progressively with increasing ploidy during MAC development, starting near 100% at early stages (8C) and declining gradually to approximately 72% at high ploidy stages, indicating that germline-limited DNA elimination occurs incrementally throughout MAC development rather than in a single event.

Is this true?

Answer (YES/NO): NO